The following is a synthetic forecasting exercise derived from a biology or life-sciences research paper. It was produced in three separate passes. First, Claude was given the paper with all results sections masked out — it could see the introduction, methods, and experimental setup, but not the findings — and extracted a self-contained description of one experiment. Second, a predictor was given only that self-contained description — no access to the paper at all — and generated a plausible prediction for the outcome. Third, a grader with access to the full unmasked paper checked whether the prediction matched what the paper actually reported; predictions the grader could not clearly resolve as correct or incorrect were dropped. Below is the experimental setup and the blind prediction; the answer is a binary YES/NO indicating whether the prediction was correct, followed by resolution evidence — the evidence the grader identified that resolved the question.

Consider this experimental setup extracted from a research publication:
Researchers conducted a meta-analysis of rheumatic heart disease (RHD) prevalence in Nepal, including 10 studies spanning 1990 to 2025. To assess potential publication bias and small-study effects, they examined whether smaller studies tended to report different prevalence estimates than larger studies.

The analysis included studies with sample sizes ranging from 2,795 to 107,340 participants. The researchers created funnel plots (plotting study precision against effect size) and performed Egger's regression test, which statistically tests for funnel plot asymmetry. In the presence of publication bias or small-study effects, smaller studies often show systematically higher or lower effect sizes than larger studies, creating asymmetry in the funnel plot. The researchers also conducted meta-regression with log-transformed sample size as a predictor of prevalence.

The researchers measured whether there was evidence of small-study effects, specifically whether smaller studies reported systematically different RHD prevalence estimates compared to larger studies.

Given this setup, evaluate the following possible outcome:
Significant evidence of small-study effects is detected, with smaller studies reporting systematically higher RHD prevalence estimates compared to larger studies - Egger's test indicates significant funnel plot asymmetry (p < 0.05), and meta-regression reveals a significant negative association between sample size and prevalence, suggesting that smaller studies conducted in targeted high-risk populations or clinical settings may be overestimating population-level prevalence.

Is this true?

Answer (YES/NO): NO